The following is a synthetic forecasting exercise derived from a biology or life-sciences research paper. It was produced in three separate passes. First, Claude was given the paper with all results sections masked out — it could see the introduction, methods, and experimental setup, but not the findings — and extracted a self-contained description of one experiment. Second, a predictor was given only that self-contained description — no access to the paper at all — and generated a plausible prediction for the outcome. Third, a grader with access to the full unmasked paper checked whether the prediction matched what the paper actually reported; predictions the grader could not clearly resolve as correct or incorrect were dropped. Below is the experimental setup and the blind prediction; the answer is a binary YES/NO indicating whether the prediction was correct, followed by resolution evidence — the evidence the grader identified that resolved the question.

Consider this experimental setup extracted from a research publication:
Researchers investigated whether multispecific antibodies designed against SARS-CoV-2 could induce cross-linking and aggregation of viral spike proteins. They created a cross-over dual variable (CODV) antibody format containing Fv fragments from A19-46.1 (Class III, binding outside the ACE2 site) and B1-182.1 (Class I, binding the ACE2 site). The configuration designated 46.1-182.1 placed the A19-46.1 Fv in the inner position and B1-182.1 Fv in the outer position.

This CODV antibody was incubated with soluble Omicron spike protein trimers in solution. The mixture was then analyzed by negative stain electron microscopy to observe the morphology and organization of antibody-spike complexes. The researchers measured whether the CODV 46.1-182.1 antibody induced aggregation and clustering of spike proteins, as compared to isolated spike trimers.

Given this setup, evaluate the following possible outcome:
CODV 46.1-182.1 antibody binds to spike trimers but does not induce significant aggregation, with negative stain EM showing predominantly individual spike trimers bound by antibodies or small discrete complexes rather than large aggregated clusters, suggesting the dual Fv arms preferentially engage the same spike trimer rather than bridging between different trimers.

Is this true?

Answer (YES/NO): NO